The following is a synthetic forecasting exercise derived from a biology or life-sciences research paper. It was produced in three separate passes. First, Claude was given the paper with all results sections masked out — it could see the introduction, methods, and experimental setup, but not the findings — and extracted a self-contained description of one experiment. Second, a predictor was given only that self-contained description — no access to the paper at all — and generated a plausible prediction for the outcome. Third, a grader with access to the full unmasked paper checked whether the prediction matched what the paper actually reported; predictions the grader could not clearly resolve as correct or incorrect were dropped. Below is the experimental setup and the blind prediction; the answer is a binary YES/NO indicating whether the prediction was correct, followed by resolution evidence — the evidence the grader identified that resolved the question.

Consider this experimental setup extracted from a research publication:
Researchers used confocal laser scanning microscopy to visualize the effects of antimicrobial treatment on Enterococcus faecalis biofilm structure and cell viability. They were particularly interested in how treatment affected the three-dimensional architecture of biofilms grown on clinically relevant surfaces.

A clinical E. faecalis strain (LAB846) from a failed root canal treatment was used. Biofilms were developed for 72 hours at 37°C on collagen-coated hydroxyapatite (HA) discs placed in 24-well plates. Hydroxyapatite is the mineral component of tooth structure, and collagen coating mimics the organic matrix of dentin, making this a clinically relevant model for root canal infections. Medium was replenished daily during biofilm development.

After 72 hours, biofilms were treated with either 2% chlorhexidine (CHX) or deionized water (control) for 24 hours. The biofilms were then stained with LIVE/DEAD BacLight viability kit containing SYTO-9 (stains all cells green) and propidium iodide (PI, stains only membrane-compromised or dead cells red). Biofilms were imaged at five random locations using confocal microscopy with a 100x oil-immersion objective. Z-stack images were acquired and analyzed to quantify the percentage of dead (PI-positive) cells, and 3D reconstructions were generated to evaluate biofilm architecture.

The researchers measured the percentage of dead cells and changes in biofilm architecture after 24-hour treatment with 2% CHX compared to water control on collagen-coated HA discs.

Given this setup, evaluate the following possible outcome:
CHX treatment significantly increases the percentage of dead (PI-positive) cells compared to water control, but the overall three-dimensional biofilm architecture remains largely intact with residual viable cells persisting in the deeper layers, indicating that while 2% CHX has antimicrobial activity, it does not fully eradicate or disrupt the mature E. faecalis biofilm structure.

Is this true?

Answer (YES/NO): YES